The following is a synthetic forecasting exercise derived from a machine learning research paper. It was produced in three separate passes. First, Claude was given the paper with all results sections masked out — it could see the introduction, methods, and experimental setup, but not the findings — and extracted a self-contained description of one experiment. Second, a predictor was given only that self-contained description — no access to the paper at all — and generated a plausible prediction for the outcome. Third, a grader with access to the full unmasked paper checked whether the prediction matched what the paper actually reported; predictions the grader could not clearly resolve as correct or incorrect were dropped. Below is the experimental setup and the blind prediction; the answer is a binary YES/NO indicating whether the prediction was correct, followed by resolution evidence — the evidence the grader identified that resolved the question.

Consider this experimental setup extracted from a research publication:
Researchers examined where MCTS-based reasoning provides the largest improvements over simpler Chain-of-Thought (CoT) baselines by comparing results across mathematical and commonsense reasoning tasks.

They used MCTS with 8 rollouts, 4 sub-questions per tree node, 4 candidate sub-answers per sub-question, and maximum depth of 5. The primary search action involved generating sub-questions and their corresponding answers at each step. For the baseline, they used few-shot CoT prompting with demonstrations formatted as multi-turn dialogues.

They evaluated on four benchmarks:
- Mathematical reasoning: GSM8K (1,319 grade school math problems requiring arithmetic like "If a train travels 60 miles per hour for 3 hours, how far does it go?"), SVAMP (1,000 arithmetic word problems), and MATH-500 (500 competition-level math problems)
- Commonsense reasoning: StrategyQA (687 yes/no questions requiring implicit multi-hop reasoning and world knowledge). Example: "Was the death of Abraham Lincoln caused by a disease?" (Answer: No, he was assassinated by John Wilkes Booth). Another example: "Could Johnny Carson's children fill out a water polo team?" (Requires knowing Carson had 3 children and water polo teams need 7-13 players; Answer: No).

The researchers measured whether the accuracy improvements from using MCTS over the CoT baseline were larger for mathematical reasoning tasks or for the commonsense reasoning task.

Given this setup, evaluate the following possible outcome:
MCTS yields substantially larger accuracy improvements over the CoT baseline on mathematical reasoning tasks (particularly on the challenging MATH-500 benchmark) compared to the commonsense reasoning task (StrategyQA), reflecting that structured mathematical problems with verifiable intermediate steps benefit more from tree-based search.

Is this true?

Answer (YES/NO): NO